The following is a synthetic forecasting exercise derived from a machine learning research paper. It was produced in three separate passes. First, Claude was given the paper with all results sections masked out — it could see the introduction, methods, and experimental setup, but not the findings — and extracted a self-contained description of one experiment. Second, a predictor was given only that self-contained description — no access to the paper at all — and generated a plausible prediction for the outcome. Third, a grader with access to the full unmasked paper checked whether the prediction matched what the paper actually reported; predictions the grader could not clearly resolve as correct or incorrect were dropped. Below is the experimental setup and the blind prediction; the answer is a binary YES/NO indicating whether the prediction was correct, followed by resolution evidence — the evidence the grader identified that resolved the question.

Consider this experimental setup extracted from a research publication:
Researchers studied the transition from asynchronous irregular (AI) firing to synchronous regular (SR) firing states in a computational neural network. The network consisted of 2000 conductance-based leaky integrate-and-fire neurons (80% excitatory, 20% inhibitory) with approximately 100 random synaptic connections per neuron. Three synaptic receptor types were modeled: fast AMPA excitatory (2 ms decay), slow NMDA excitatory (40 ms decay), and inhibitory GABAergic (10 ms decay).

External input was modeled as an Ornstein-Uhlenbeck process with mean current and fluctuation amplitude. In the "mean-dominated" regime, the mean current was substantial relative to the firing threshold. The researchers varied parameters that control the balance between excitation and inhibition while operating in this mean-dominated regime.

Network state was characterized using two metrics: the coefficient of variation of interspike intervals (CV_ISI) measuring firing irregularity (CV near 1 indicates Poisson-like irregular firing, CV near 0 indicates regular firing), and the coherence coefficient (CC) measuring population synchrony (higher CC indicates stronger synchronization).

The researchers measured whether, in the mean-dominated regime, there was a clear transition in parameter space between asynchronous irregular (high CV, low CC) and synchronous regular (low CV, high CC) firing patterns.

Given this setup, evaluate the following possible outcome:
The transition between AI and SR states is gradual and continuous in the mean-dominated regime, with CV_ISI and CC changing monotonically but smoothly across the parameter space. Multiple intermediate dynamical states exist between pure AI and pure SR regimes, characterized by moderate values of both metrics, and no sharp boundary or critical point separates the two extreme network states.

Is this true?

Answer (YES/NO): NO